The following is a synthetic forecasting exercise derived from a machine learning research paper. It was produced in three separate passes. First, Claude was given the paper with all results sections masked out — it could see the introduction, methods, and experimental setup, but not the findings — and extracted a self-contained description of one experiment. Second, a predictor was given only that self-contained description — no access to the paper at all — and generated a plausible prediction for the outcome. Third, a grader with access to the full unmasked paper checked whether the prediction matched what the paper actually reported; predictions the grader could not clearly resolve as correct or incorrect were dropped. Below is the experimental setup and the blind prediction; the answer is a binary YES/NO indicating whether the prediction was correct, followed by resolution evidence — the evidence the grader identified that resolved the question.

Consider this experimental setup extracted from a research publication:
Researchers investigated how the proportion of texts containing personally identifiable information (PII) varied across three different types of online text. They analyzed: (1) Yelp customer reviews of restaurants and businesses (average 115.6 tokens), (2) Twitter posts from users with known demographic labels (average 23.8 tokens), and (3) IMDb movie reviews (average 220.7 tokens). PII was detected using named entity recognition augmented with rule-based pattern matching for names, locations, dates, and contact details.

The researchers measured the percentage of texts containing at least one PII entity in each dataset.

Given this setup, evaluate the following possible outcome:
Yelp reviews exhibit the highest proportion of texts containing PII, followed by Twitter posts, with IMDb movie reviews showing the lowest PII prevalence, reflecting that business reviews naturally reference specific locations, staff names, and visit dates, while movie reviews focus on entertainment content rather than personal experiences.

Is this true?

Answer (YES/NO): NO